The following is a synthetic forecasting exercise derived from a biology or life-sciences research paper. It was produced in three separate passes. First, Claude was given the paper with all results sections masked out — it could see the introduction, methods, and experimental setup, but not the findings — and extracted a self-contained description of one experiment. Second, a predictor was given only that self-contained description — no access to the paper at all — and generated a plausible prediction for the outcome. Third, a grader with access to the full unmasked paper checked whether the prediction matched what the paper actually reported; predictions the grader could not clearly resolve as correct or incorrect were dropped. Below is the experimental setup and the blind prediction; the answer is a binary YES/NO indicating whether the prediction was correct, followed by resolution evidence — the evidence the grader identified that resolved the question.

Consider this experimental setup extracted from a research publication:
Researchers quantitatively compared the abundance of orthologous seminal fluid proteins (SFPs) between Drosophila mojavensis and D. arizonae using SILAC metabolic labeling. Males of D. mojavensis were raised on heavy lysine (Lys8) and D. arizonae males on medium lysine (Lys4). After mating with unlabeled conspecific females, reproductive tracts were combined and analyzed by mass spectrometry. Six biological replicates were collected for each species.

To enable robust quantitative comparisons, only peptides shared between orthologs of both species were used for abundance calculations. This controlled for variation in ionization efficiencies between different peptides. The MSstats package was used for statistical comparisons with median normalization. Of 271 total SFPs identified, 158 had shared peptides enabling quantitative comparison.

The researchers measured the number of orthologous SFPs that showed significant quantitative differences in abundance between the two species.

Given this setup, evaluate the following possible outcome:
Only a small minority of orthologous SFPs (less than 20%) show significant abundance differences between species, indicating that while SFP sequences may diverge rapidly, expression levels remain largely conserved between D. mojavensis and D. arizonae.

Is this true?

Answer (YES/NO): NO